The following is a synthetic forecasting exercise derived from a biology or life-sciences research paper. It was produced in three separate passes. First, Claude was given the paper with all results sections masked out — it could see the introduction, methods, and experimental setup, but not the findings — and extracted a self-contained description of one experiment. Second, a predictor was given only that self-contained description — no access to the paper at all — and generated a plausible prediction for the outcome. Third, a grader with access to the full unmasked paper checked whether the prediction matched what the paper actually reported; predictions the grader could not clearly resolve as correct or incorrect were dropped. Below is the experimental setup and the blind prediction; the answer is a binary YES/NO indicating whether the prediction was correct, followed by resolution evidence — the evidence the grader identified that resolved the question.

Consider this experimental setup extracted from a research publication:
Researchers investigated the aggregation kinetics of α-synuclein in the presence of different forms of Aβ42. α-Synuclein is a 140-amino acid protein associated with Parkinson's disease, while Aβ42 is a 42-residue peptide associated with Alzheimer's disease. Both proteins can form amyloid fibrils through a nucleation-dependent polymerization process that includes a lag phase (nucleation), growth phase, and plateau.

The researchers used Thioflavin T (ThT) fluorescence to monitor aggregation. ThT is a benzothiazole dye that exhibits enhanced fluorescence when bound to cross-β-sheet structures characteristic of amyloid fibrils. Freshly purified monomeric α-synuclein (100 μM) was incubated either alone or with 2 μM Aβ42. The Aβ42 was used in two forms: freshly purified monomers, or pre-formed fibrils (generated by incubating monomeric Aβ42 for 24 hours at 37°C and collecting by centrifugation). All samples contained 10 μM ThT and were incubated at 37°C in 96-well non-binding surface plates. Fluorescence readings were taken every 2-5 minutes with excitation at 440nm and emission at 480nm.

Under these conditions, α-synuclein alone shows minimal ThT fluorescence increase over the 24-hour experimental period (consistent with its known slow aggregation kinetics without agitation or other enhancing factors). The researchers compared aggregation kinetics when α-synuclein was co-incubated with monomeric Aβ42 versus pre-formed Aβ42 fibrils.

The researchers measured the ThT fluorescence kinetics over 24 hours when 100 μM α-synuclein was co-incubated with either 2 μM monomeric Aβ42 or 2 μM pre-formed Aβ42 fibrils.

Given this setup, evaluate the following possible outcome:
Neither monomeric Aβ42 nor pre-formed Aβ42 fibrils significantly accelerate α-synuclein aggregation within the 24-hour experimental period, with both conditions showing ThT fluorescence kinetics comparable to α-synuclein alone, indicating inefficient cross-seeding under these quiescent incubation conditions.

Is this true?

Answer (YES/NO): NO